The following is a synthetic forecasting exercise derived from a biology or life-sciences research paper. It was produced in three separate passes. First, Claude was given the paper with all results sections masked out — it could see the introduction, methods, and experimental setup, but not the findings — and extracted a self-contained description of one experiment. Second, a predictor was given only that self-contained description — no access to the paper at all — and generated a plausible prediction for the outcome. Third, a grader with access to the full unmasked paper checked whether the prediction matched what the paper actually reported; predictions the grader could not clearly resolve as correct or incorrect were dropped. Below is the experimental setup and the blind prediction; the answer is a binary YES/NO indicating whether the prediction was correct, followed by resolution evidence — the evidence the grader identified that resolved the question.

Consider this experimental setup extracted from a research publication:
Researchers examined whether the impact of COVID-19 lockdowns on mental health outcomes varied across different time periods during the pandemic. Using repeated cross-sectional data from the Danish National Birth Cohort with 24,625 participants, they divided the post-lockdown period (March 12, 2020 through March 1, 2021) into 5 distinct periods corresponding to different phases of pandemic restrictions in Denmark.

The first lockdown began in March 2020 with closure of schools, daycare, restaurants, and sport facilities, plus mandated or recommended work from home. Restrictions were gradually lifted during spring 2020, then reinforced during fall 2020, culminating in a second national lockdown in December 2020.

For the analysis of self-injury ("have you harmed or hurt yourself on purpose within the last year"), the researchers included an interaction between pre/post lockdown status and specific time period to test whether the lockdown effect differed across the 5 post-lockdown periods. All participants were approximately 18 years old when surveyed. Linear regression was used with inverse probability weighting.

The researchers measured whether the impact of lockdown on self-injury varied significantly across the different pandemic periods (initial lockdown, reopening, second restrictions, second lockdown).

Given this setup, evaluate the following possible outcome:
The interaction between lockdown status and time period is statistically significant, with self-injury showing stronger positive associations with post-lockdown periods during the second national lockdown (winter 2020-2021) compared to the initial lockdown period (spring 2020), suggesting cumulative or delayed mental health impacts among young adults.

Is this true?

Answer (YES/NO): NO